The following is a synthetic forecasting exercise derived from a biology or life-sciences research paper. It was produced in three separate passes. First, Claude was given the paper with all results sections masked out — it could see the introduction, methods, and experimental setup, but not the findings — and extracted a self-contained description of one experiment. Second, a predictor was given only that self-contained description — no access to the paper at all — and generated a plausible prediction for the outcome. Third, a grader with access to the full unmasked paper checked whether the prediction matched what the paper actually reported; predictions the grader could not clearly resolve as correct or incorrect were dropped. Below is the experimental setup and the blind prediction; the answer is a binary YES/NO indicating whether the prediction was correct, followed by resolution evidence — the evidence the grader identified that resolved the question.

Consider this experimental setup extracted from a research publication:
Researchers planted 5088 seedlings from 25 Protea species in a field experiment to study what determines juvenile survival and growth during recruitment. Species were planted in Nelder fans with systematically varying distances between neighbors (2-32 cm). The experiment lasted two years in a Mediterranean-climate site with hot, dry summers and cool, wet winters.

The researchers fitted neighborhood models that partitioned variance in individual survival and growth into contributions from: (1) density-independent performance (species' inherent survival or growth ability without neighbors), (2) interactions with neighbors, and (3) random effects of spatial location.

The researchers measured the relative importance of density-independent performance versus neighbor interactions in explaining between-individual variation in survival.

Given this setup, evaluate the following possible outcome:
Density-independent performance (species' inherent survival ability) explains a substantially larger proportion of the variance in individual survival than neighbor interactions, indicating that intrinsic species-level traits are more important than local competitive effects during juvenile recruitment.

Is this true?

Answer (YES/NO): YES